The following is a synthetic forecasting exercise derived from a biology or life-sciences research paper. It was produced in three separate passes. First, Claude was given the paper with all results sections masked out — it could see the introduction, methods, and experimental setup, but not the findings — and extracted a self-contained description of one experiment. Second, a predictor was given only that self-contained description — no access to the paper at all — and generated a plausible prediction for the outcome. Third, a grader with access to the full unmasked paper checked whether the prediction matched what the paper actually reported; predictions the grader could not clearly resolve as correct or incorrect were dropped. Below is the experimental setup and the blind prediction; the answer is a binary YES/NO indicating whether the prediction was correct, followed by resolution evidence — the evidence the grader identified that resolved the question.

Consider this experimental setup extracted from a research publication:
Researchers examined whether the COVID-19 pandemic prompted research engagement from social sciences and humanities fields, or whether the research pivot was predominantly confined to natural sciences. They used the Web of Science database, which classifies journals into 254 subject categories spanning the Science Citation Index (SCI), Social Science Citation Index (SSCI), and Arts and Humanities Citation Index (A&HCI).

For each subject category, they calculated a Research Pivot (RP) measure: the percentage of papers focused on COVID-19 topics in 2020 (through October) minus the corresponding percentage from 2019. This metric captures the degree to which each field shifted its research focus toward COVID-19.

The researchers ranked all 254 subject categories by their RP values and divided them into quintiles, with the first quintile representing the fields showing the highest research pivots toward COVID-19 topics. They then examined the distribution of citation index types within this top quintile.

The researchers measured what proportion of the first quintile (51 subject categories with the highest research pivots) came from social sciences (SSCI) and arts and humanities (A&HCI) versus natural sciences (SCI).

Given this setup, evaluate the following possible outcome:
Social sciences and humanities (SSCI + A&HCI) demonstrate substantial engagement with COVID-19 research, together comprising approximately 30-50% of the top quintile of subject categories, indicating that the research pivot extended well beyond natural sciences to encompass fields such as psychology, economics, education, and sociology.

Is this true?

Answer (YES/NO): YES